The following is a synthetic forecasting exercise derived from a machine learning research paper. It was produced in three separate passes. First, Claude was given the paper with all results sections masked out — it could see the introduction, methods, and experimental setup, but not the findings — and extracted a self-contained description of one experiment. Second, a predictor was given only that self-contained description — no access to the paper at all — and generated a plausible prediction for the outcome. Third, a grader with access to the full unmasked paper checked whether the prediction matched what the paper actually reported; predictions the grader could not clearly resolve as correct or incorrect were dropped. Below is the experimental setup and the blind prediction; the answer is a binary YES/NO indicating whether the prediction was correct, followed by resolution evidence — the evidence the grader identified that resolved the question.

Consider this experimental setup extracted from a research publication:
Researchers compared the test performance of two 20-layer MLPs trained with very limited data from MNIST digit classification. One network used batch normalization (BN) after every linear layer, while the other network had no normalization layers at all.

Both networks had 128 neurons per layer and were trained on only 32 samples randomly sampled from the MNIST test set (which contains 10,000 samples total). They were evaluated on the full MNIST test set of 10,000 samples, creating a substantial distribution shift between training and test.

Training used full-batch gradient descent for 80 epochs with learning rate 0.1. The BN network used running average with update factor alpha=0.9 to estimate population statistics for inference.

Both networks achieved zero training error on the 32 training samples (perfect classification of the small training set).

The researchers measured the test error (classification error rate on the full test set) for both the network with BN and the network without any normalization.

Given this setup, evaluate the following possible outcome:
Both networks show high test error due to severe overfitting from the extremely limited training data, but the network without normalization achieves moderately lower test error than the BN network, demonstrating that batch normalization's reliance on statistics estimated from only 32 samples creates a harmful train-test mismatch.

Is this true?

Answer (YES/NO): YES